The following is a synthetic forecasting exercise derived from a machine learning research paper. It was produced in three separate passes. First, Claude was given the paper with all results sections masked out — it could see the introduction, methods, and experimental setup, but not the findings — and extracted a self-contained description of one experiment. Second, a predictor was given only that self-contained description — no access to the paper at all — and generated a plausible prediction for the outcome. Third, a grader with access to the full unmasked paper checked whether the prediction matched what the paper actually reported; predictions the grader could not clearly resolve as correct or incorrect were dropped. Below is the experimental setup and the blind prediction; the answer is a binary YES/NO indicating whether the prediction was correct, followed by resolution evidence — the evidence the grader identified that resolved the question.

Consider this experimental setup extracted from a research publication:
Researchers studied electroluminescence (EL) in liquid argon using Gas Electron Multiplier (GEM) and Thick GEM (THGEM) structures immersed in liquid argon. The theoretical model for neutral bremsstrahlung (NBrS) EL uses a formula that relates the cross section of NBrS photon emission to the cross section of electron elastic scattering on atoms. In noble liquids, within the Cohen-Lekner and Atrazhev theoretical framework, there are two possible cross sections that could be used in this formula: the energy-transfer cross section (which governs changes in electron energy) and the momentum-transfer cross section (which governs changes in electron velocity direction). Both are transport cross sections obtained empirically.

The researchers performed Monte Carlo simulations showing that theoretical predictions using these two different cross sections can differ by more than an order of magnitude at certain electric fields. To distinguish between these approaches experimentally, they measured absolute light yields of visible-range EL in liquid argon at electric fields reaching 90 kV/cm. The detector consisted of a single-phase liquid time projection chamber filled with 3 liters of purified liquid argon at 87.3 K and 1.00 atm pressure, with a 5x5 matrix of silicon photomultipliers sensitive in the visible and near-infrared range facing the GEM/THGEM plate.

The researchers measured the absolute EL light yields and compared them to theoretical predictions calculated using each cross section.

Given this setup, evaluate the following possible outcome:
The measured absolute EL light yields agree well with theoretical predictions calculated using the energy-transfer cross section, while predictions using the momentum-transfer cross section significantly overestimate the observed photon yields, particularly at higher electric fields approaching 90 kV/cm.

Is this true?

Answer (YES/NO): NO